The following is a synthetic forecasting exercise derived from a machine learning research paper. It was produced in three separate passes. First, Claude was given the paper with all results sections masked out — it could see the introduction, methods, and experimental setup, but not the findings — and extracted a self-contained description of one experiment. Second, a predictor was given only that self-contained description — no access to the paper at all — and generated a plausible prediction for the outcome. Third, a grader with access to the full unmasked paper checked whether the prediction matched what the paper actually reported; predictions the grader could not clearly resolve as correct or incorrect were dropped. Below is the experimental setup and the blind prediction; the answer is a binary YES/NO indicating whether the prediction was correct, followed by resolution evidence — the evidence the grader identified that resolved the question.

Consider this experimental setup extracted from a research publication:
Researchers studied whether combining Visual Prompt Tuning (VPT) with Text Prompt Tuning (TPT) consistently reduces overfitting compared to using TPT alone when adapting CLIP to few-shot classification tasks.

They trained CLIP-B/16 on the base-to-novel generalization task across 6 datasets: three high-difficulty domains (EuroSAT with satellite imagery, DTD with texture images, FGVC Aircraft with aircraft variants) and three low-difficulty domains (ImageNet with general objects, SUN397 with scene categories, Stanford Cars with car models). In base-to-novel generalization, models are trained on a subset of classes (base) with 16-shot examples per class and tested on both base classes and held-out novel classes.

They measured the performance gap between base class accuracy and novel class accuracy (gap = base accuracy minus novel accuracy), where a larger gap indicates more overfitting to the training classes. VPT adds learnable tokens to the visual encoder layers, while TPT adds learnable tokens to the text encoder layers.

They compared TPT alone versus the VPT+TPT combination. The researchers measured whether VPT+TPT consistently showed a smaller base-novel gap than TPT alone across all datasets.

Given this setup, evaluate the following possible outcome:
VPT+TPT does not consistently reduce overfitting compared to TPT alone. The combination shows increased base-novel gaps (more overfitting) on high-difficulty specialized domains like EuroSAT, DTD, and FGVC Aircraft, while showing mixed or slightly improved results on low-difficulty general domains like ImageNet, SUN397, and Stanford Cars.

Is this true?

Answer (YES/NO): NO